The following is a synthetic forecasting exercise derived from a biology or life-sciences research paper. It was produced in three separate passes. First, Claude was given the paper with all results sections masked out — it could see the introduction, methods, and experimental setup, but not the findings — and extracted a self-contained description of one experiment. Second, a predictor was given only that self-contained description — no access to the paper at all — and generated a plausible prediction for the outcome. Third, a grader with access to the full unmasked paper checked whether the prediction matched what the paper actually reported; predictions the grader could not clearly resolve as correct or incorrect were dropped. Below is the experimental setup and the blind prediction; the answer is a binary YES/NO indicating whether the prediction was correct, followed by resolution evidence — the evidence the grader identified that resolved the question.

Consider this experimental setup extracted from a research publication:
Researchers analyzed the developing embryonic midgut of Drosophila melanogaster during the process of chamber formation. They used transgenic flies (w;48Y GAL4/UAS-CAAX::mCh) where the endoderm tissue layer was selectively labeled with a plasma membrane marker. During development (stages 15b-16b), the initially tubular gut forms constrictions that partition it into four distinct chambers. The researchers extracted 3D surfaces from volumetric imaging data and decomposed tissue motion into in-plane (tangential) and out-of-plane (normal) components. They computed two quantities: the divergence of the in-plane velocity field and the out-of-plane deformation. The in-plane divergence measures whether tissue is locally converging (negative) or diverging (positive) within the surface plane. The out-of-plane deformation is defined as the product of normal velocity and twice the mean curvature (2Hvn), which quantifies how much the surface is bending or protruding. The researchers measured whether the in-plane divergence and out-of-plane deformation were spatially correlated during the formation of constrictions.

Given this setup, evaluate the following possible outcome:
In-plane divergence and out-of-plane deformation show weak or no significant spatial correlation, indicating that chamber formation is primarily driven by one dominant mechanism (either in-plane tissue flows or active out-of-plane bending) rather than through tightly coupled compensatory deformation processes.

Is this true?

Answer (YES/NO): NO